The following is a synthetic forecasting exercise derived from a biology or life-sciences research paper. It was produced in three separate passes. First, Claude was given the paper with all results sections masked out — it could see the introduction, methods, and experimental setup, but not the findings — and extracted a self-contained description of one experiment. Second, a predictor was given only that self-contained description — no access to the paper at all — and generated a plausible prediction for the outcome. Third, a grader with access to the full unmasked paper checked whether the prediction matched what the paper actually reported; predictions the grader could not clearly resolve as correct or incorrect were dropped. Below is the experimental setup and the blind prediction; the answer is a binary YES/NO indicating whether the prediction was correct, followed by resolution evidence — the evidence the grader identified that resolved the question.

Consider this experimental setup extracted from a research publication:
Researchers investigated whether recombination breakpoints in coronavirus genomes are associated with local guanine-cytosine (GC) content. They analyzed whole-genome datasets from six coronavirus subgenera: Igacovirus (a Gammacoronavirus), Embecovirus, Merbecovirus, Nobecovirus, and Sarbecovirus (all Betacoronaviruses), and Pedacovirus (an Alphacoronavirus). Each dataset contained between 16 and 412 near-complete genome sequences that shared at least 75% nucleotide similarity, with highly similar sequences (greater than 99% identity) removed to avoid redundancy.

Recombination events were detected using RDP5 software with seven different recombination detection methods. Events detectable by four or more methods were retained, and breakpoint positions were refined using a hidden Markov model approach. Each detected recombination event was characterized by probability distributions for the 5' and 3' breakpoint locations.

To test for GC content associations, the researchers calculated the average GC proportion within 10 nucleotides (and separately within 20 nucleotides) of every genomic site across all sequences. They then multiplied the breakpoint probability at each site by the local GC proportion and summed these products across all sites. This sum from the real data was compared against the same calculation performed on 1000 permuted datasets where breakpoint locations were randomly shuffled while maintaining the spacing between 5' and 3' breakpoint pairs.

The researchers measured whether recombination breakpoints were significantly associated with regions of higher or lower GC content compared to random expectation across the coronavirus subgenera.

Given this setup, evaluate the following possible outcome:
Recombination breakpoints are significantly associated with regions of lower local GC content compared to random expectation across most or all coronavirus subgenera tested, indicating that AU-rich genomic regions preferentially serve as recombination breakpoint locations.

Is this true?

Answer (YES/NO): NO